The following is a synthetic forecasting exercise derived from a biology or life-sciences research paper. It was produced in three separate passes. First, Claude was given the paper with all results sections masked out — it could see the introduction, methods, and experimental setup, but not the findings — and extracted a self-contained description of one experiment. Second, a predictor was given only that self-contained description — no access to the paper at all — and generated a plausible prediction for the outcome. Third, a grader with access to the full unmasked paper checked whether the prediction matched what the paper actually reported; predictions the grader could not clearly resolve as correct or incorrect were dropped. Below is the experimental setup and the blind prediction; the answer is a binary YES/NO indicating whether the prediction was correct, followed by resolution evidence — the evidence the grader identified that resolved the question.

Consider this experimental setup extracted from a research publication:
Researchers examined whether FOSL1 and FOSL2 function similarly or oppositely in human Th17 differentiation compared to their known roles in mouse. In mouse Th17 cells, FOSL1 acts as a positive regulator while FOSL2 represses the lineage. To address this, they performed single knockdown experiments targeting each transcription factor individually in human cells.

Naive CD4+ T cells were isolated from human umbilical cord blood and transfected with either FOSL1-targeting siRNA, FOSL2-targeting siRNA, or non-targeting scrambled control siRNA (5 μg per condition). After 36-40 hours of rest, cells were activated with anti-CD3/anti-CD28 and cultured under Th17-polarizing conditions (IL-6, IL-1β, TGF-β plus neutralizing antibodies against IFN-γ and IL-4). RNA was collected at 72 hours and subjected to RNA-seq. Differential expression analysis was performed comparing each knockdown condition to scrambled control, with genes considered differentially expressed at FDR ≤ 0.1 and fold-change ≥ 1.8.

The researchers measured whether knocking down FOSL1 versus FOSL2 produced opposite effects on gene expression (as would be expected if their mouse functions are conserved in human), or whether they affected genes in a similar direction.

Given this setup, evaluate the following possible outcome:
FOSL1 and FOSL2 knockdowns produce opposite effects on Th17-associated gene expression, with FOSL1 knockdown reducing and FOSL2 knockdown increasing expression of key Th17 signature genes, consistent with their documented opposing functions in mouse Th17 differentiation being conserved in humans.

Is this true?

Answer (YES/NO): NO